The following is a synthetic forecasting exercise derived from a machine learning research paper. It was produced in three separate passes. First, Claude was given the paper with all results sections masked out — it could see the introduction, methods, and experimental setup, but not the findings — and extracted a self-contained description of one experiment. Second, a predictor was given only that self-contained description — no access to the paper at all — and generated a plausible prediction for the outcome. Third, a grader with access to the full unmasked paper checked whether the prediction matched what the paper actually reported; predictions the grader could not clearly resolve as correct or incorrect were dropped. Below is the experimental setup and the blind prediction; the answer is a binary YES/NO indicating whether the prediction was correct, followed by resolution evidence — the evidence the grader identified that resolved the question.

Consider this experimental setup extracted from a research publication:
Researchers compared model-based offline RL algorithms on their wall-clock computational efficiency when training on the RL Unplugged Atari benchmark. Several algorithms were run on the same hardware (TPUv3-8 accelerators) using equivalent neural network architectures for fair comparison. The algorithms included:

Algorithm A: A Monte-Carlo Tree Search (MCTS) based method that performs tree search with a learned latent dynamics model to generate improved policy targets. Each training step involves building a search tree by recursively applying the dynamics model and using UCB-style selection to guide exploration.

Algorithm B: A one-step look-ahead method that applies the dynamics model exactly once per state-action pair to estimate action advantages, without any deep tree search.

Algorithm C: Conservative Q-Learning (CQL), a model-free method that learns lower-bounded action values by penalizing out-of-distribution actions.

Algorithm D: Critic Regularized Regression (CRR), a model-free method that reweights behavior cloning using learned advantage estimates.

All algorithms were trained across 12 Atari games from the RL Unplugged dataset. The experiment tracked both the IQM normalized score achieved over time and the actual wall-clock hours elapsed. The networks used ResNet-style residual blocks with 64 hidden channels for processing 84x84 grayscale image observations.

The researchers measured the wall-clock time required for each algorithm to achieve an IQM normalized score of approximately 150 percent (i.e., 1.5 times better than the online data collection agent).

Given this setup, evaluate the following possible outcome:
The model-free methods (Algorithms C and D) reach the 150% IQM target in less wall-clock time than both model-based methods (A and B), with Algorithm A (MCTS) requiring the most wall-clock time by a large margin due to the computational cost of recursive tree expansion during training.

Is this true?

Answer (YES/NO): NO